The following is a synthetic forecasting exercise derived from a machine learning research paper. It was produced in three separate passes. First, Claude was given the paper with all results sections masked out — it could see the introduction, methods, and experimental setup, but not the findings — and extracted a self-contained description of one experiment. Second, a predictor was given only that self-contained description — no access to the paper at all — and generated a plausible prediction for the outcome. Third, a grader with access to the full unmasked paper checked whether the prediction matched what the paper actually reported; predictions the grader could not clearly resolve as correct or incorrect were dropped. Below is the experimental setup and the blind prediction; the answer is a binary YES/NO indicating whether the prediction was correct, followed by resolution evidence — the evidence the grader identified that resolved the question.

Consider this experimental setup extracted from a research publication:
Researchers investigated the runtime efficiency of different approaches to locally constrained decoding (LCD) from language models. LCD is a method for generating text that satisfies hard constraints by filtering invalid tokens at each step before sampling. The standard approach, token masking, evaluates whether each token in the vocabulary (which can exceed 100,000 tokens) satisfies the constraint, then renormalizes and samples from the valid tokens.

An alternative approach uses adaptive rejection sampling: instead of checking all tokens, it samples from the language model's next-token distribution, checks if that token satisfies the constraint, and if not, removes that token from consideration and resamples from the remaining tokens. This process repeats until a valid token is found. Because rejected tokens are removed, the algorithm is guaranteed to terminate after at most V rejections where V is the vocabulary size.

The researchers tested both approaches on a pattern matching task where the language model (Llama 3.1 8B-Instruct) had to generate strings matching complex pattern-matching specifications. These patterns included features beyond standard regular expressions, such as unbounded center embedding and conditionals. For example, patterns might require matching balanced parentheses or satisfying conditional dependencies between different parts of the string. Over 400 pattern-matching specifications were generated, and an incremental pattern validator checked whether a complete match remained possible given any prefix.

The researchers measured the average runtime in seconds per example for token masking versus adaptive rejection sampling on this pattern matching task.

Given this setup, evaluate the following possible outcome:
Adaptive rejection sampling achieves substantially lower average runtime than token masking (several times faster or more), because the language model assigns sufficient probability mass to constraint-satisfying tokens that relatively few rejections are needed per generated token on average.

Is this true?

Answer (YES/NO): YES